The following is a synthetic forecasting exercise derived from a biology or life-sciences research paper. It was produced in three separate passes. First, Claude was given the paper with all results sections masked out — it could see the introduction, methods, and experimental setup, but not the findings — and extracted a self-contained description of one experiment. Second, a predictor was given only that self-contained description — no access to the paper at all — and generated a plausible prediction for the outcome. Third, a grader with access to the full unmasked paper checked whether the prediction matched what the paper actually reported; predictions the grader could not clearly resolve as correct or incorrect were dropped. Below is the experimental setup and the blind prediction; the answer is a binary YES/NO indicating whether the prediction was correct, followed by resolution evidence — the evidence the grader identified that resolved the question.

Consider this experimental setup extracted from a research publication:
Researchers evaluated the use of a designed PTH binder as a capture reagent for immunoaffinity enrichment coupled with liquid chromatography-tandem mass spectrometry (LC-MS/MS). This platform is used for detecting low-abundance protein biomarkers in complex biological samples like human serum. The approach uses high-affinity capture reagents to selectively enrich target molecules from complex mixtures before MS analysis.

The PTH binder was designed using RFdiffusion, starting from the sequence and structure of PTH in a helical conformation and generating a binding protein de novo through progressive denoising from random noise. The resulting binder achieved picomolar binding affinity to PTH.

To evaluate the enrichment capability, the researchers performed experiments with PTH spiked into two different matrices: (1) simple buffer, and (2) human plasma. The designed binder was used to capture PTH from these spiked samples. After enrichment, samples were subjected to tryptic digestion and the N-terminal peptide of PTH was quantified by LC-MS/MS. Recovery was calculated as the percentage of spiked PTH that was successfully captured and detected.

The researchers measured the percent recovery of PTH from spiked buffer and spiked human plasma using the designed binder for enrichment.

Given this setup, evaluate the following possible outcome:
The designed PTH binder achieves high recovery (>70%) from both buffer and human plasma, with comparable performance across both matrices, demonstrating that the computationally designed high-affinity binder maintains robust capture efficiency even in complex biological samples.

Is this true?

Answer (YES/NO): NO